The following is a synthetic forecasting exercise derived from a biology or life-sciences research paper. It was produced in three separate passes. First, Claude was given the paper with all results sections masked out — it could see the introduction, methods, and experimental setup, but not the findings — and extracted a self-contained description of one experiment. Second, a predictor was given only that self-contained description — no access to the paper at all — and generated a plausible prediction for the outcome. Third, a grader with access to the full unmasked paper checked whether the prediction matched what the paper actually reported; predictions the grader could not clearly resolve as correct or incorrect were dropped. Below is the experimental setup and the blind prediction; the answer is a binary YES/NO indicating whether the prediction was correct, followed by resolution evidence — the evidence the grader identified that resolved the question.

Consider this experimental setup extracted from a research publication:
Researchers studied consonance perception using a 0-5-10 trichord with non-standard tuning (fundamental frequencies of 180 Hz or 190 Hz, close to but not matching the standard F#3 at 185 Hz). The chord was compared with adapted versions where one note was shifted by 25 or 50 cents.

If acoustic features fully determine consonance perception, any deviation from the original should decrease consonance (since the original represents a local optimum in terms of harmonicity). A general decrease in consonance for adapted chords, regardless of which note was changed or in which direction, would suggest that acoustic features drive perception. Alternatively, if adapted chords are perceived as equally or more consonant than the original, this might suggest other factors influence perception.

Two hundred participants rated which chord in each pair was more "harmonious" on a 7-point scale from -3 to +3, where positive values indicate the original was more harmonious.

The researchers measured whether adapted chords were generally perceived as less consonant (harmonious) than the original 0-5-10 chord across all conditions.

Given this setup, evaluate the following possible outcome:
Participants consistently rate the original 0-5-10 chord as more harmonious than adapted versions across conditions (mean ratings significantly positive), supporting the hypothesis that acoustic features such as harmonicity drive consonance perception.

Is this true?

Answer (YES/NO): YES